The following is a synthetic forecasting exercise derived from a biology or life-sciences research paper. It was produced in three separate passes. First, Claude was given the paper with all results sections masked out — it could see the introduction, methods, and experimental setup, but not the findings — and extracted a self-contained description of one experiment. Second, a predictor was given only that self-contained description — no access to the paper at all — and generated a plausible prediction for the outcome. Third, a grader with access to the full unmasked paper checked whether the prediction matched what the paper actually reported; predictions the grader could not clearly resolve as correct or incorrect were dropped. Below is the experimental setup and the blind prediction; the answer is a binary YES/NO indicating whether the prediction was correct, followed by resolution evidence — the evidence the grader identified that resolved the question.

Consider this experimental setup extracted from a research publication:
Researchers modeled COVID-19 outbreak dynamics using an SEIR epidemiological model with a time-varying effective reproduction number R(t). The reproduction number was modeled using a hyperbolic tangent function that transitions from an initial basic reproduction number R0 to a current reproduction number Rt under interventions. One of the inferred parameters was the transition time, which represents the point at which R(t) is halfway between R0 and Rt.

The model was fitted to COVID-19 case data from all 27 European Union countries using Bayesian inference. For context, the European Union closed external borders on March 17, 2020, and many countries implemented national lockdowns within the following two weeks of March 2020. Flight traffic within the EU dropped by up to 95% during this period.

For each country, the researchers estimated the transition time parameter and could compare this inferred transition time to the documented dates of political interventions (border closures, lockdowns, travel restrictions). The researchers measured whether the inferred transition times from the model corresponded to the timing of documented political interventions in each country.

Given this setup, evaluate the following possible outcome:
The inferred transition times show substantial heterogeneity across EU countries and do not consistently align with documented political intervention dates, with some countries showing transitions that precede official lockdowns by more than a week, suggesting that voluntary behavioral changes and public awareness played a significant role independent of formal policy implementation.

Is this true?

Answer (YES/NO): NO